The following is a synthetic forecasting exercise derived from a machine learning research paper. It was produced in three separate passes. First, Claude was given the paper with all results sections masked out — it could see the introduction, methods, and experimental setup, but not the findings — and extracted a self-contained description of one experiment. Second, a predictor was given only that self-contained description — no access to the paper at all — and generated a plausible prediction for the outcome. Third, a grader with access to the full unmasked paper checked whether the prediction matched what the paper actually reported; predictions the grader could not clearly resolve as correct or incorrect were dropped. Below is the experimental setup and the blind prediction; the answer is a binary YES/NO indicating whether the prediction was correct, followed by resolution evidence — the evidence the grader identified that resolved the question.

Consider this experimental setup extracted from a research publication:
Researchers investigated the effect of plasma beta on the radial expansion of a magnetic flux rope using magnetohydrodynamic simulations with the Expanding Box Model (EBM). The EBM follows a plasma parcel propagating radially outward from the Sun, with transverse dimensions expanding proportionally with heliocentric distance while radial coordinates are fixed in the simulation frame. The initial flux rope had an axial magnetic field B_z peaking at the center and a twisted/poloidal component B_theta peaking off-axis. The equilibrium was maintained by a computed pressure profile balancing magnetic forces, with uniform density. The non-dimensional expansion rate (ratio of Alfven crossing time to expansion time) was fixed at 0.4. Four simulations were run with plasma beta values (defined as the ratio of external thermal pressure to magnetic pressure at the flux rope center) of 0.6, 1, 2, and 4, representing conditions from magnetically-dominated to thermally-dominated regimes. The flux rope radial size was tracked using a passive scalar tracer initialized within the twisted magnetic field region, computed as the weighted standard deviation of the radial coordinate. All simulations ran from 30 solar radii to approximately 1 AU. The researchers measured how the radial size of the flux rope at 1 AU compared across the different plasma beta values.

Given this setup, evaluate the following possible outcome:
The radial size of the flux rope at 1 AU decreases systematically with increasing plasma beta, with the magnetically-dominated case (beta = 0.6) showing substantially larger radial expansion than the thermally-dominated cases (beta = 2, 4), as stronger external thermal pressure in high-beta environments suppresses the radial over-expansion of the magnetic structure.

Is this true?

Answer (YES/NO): YES